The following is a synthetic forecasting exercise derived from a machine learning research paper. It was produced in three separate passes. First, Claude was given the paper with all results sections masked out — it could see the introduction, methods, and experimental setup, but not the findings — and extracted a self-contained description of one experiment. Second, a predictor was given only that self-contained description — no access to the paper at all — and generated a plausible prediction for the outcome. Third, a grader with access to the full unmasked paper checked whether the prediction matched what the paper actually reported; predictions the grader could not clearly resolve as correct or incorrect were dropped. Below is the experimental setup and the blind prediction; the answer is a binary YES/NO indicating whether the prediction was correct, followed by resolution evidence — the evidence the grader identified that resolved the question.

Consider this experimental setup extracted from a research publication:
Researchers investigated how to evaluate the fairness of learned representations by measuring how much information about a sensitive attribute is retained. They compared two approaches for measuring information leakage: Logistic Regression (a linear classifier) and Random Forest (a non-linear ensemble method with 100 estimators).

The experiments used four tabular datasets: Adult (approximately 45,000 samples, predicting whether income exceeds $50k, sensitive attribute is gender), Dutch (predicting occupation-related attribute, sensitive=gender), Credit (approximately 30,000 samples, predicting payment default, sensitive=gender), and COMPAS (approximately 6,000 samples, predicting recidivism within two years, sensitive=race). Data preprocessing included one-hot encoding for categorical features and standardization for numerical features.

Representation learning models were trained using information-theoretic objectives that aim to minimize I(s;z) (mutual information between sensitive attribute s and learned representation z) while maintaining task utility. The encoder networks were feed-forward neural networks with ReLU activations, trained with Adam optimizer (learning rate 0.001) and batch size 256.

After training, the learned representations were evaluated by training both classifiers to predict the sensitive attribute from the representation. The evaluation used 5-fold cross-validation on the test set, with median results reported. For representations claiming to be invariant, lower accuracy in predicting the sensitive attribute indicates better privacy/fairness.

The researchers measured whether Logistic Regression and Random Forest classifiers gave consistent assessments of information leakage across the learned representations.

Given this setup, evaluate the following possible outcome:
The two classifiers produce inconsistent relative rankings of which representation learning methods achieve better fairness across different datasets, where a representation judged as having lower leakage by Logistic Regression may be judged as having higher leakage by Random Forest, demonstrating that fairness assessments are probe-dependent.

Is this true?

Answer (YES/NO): NO